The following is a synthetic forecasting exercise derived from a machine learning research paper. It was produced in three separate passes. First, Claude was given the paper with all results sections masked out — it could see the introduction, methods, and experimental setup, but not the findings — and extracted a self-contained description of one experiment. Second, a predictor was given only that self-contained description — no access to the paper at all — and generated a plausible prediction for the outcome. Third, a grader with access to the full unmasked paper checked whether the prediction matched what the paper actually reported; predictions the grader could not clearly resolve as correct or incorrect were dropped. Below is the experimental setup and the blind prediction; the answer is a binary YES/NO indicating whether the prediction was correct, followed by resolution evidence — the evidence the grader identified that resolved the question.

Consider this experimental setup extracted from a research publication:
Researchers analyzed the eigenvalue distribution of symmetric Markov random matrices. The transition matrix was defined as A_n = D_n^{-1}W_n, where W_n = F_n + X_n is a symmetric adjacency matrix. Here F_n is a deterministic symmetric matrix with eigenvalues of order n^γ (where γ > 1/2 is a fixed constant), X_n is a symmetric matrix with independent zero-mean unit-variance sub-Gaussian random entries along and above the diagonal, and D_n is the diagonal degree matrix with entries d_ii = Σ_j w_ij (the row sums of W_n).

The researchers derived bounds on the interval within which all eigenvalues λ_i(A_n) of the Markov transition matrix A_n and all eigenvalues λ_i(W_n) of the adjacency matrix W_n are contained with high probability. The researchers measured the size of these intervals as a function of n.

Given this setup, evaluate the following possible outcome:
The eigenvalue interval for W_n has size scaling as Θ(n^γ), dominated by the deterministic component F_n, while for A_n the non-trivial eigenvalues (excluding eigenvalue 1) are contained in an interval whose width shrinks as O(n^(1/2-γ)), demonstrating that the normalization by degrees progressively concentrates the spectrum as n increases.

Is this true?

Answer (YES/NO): NO